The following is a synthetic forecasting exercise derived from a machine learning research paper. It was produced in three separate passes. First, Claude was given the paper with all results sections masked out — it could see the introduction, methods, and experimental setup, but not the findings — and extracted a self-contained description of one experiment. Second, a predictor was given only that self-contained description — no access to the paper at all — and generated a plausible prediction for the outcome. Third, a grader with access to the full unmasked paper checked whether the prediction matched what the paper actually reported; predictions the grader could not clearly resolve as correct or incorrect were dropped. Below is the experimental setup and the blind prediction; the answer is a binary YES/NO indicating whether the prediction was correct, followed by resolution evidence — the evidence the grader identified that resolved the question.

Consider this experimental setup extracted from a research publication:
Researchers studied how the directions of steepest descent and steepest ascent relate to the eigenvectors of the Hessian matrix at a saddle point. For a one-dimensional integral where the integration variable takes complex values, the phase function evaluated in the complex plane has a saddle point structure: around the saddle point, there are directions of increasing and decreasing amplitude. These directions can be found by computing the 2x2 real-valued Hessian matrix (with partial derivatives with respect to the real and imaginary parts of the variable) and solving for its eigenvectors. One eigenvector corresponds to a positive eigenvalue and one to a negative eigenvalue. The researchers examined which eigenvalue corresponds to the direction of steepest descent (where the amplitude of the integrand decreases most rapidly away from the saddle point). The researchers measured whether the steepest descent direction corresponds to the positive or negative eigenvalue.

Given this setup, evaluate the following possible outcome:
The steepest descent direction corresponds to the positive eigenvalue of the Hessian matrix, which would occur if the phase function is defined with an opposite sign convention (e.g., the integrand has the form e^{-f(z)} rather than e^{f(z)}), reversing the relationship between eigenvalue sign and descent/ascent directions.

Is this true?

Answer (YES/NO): NO